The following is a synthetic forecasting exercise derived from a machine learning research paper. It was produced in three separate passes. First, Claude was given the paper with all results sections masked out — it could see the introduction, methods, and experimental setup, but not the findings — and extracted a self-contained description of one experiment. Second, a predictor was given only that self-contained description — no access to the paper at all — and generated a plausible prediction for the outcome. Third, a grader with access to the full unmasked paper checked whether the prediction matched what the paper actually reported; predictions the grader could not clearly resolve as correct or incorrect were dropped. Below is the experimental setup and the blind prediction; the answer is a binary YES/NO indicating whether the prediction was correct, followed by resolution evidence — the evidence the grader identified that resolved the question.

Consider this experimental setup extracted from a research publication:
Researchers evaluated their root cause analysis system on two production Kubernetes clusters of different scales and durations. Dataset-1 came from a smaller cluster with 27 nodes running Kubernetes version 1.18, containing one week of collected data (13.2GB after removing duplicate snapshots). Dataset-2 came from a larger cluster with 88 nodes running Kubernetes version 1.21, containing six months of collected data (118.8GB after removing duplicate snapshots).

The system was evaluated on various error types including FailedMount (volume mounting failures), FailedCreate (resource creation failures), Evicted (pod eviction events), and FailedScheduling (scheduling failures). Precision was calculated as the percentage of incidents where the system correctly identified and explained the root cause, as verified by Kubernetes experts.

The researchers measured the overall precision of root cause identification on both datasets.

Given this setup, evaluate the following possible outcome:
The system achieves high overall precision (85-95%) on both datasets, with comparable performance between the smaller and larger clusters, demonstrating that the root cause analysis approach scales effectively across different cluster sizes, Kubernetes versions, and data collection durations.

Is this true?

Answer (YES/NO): YES